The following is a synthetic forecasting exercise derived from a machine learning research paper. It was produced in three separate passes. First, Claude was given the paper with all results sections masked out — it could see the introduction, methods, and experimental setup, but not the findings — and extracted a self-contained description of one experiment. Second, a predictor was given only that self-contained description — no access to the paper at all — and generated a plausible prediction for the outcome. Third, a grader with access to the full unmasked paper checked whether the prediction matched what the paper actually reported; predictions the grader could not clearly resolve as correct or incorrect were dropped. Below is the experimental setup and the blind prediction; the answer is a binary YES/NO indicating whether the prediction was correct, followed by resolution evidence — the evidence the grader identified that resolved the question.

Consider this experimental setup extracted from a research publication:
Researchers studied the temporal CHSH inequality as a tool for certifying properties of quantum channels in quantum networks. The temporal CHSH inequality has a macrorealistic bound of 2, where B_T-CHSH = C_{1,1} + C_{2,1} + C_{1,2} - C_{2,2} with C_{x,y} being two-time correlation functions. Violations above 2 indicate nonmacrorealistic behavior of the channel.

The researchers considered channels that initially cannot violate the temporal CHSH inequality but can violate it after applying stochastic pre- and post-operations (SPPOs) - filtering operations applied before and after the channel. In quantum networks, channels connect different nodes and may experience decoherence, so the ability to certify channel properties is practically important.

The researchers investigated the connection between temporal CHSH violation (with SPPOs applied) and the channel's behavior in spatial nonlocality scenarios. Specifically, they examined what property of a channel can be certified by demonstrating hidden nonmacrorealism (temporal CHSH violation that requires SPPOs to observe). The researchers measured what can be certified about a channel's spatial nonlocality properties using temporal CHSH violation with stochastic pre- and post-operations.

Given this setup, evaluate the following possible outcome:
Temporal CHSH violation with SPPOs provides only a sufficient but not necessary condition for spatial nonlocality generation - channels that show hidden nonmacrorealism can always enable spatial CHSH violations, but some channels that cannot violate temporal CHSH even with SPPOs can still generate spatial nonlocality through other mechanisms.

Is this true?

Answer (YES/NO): NO